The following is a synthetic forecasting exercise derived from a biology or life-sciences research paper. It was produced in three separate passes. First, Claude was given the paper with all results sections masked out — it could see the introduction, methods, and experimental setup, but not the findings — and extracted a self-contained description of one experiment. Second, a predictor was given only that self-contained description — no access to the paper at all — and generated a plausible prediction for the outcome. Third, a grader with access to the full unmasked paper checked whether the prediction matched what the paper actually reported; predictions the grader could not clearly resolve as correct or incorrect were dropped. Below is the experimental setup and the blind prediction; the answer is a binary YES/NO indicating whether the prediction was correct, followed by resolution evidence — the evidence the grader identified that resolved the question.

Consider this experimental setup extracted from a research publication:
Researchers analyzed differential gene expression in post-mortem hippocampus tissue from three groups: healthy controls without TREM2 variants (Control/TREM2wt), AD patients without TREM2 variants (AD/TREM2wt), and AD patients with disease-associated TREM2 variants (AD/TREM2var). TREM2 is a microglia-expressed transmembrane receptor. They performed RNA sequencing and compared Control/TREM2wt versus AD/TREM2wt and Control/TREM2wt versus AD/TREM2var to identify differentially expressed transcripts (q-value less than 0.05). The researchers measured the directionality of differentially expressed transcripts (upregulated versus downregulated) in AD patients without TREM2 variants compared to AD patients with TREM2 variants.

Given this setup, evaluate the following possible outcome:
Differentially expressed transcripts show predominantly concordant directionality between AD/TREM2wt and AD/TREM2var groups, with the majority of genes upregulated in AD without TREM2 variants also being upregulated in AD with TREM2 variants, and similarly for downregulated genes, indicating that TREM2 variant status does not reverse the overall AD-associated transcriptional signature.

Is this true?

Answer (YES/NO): YES